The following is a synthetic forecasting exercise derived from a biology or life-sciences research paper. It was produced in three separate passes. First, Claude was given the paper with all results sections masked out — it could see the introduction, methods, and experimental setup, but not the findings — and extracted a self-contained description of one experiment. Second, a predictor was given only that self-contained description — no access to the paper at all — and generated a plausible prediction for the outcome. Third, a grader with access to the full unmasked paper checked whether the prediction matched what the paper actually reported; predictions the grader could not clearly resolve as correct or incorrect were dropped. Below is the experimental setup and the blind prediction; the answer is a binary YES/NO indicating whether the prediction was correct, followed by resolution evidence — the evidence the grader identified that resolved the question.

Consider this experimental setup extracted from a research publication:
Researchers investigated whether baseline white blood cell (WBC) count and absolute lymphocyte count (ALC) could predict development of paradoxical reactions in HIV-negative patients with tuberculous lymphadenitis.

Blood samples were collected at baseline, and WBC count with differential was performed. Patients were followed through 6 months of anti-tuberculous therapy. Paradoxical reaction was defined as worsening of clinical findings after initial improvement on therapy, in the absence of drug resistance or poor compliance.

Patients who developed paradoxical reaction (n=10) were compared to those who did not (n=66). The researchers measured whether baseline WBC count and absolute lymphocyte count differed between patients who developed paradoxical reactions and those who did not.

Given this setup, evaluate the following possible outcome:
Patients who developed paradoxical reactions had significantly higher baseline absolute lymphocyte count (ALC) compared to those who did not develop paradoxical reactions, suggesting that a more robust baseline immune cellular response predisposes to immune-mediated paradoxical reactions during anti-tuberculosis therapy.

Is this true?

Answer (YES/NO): NO